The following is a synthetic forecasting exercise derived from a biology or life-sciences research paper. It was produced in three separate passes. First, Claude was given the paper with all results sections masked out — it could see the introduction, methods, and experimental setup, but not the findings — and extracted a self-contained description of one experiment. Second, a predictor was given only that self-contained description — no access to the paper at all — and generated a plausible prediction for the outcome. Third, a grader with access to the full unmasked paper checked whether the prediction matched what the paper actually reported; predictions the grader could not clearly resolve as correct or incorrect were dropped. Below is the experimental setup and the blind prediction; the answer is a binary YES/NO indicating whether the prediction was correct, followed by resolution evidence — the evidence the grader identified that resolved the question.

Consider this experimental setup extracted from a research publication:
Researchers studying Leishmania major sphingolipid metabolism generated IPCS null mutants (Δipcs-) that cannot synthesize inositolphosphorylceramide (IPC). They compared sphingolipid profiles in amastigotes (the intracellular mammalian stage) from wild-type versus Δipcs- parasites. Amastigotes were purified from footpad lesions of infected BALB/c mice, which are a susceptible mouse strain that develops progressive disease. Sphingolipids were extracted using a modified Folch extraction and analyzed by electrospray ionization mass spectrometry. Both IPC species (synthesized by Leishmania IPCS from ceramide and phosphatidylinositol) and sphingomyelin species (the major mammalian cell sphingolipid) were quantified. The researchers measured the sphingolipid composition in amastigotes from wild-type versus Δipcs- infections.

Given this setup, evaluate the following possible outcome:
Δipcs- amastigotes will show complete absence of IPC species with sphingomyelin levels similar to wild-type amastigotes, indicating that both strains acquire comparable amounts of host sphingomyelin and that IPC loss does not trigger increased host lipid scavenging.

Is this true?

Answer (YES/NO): YES